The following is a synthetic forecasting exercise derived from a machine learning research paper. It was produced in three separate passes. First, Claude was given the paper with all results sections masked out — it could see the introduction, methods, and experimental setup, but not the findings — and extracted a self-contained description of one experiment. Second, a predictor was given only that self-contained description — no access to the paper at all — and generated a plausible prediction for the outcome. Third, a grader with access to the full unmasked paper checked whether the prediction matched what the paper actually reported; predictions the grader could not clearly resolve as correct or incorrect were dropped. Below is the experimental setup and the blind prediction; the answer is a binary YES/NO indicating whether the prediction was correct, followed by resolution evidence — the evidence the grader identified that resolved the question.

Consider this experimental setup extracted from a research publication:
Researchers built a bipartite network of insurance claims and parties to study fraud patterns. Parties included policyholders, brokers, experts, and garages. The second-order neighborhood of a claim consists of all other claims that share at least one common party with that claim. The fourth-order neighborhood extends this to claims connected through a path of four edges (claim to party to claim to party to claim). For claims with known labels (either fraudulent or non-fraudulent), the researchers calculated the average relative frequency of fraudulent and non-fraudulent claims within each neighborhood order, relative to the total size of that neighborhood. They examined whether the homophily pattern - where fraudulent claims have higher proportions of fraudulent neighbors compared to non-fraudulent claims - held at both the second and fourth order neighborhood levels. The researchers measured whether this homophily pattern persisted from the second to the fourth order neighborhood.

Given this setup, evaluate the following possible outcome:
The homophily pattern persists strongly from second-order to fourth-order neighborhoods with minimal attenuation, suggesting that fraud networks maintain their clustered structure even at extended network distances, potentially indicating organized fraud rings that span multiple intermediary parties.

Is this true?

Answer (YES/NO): NO